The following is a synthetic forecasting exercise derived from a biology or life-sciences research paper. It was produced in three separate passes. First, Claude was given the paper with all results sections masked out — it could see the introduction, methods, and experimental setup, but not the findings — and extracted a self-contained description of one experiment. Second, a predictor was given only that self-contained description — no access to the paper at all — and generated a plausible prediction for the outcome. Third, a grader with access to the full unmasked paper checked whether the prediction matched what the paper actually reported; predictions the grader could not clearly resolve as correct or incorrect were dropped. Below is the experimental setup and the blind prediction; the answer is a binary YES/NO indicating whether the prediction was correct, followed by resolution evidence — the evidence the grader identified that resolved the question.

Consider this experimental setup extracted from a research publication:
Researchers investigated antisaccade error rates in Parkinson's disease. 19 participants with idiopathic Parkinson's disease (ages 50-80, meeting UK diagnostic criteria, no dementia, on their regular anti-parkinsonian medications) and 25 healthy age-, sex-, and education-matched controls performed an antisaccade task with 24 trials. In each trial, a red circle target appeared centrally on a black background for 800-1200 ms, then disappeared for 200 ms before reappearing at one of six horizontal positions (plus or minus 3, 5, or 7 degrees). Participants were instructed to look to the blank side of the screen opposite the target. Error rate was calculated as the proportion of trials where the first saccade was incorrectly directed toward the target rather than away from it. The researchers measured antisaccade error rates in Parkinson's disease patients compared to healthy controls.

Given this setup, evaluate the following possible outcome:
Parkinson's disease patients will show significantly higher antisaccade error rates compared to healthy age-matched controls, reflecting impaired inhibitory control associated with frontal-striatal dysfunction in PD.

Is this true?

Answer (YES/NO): NO